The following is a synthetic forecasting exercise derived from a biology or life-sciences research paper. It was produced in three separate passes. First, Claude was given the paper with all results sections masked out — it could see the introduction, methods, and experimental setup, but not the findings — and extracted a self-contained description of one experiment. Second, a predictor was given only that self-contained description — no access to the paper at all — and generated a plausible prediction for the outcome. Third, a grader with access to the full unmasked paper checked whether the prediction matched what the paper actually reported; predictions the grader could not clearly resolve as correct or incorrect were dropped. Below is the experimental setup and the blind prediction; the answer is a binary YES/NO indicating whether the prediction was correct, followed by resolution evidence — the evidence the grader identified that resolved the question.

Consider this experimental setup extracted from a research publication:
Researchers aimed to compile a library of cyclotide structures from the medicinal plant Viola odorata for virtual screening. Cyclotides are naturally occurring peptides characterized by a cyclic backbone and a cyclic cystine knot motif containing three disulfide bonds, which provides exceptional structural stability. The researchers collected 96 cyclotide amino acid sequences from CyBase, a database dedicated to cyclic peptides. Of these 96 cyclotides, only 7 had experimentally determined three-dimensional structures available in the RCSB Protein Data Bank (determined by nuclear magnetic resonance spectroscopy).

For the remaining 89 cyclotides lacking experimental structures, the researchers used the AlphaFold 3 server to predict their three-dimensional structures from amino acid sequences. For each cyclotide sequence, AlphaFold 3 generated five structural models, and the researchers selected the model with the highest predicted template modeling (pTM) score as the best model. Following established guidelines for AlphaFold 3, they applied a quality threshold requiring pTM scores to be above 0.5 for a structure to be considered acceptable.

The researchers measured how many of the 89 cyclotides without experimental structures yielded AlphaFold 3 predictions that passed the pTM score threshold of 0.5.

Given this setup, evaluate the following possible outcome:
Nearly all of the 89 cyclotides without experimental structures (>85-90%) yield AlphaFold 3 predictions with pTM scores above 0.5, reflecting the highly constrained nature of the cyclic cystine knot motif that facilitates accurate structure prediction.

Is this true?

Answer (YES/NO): YES